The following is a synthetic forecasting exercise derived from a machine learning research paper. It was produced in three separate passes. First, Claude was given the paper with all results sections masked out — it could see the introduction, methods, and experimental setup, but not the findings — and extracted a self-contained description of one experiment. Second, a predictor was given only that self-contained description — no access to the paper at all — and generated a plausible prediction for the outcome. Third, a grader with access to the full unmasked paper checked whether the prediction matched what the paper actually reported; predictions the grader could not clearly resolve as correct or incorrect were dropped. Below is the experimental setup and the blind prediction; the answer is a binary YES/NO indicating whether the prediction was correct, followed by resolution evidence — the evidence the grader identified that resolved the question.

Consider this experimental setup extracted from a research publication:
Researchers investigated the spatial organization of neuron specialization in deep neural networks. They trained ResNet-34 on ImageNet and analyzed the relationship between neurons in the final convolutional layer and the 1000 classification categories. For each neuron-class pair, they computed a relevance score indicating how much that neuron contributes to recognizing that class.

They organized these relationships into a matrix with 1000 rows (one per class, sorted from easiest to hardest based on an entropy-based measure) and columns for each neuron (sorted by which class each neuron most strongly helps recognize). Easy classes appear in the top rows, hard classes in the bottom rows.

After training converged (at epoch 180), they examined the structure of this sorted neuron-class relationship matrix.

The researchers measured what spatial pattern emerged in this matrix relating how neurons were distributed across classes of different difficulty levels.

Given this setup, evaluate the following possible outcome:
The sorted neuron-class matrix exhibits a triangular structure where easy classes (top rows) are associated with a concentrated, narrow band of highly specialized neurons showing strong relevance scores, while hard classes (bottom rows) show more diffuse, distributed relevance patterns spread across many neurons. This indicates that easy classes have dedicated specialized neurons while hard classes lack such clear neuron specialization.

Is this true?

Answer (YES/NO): NO